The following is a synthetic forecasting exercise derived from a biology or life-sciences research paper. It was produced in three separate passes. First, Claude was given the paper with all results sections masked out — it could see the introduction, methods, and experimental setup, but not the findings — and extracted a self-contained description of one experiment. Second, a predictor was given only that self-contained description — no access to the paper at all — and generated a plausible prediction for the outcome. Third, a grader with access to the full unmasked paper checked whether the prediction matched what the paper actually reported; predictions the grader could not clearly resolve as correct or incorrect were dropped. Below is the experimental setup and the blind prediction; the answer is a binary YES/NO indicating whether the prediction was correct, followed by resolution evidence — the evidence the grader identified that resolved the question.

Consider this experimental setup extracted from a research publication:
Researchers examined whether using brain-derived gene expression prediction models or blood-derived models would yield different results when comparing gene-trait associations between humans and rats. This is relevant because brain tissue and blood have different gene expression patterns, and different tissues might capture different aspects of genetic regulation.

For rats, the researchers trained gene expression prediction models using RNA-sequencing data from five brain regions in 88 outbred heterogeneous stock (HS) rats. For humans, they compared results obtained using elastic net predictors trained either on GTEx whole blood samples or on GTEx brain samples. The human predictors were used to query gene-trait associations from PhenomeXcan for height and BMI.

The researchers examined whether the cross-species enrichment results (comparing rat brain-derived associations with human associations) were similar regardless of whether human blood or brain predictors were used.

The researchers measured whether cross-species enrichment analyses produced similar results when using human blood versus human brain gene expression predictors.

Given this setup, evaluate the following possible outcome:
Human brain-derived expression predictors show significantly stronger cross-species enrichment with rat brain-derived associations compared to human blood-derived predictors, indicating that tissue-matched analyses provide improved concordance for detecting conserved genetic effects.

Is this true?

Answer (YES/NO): NO